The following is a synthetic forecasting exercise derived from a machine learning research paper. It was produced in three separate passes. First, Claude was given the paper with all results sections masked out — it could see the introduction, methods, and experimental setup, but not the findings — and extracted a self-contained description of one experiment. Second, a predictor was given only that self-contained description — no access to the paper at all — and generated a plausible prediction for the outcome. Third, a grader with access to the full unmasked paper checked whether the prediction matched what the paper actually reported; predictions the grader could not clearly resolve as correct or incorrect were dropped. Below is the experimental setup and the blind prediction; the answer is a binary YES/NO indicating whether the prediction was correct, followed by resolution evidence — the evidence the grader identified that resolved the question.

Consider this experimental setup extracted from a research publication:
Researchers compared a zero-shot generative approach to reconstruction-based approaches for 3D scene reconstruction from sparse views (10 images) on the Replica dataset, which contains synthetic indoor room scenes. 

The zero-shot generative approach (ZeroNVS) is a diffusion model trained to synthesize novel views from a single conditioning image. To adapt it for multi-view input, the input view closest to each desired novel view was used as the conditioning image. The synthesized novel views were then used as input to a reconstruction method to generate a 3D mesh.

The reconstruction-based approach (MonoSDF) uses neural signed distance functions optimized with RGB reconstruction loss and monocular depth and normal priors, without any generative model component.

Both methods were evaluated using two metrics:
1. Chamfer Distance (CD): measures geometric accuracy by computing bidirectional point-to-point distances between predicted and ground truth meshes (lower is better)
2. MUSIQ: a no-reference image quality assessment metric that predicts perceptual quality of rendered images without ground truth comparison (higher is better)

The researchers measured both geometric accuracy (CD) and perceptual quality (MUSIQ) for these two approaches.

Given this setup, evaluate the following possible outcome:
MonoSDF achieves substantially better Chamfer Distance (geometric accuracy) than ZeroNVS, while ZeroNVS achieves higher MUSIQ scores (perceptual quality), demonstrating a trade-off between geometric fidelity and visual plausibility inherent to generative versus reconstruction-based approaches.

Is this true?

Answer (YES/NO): YES